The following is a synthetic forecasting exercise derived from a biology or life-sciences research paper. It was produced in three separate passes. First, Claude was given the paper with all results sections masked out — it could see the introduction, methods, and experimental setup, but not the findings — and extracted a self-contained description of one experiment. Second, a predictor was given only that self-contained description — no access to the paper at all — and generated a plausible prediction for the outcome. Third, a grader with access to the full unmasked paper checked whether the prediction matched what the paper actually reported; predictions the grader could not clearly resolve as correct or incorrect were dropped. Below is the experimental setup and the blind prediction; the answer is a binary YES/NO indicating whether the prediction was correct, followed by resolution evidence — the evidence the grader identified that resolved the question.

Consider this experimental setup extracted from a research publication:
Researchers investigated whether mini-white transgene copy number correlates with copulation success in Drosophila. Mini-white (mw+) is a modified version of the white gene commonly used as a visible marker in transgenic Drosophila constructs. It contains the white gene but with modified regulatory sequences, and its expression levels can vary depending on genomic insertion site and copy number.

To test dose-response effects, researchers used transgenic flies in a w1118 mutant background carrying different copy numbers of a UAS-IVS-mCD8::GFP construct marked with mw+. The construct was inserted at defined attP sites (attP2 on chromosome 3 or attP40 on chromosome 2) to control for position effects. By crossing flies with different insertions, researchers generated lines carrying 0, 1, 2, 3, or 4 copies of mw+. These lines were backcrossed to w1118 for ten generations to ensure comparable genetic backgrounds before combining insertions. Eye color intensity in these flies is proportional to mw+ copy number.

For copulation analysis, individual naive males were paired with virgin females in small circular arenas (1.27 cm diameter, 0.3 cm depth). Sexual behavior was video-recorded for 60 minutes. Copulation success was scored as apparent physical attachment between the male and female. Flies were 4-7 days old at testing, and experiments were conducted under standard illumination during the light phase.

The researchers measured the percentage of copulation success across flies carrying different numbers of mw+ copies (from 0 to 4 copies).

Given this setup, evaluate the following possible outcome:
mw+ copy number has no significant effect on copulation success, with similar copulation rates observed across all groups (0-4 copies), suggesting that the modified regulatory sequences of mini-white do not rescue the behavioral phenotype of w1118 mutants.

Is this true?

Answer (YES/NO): NO